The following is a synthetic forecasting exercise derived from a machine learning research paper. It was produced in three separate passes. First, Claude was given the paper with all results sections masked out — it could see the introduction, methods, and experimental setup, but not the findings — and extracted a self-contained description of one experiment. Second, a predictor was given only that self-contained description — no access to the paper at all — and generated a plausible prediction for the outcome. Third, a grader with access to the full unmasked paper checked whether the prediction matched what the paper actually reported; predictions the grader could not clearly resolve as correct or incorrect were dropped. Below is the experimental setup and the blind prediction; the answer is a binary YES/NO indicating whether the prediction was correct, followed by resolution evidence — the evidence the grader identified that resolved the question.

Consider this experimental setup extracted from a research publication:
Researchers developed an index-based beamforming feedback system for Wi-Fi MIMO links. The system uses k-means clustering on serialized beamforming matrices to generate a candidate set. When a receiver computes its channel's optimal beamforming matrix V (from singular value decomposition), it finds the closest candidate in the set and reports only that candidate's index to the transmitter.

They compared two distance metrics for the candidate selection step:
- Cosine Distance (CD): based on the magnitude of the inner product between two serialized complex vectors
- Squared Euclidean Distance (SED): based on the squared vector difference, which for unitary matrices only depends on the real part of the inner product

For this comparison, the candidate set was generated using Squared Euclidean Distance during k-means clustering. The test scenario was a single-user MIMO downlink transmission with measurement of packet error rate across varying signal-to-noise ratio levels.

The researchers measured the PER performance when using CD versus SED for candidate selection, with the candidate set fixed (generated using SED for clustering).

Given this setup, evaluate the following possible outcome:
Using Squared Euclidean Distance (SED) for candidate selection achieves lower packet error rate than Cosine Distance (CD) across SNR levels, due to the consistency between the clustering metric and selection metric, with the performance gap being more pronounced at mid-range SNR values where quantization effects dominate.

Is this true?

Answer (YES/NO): NO